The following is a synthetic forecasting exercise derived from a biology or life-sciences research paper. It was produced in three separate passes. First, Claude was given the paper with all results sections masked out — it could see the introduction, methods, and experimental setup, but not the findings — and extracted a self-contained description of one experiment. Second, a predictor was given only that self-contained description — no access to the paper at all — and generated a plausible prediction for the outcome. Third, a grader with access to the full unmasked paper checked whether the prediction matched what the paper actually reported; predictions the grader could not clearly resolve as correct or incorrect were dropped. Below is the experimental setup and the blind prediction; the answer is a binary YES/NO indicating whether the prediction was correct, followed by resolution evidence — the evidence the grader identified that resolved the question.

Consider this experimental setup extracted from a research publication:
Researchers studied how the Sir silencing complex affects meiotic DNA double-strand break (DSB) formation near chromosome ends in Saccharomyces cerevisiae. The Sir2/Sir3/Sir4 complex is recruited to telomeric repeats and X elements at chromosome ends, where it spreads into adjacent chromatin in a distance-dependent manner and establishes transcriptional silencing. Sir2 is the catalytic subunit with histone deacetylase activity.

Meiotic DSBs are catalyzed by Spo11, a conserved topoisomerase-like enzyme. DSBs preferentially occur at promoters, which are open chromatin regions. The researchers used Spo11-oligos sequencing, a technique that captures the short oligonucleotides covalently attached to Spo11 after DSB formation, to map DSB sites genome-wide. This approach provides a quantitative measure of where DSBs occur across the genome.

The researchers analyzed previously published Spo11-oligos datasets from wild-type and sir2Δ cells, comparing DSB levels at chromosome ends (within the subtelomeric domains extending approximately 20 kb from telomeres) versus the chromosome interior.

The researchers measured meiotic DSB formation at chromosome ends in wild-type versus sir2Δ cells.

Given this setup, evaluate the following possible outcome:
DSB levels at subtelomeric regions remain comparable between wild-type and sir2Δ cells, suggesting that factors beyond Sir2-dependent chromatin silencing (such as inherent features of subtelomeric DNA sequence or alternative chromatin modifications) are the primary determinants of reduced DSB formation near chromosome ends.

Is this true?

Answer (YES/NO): NO